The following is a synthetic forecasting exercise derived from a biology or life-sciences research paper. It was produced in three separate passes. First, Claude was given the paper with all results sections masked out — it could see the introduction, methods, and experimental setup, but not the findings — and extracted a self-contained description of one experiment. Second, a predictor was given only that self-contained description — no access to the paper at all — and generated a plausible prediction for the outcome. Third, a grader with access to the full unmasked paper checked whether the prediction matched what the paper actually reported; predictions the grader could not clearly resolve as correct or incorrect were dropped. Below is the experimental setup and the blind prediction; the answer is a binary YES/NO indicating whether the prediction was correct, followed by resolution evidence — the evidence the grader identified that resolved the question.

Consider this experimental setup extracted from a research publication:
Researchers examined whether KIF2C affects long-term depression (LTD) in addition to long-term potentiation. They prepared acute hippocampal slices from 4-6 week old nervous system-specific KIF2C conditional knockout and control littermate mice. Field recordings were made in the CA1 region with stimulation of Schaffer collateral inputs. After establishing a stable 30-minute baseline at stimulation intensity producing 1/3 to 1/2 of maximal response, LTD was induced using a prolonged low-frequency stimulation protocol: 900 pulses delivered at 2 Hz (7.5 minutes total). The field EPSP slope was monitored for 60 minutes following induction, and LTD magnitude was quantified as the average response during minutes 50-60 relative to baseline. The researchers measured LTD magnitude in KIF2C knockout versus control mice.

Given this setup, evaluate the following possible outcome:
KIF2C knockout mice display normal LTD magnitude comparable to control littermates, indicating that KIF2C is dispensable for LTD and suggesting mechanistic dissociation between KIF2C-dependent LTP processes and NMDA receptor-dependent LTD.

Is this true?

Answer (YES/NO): YES